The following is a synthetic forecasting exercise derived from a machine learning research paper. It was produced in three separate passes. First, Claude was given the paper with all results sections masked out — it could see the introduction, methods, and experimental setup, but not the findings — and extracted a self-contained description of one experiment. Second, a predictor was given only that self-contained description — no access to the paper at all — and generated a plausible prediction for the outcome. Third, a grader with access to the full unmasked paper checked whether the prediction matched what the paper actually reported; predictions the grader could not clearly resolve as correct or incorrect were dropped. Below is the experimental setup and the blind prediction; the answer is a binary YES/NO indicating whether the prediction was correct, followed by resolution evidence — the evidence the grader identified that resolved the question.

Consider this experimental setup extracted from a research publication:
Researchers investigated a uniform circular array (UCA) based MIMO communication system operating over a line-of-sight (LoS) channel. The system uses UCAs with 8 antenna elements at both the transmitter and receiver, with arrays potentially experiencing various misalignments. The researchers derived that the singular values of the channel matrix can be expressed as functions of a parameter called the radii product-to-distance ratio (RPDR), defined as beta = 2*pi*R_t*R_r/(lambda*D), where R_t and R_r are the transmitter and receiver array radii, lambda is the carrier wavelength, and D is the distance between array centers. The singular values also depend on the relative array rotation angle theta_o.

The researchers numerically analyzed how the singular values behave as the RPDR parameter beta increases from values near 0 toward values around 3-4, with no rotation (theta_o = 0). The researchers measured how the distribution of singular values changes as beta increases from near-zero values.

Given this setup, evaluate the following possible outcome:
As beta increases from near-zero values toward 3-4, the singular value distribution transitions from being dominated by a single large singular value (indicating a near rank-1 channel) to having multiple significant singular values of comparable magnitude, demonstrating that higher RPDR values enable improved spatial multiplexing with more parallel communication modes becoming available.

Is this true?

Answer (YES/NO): YES